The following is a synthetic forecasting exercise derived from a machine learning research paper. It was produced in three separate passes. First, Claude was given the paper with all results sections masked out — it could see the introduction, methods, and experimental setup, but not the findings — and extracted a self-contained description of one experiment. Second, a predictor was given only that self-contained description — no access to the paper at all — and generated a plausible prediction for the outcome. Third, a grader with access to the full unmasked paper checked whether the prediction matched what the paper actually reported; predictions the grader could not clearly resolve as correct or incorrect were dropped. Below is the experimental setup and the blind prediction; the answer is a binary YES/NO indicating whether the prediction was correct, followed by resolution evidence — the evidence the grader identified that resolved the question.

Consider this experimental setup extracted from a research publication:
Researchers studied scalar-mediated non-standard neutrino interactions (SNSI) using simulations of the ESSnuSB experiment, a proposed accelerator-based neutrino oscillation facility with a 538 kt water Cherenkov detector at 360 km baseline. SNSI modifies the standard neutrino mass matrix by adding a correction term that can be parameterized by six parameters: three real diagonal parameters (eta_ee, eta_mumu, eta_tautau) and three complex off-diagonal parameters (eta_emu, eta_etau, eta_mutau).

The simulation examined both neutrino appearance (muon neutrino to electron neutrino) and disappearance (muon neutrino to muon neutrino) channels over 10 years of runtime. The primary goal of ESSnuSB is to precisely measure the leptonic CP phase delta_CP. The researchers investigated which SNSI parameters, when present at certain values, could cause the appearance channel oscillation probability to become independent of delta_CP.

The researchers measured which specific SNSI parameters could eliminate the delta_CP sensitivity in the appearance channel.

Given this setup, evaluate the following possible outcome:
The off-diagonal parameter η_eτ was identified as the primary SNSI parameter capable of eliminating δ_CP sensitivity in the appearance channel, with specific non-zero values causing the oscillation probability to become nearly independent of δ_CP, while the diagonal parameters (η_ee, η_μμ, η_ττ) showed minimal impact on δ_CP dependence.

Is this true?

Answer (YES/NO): NO